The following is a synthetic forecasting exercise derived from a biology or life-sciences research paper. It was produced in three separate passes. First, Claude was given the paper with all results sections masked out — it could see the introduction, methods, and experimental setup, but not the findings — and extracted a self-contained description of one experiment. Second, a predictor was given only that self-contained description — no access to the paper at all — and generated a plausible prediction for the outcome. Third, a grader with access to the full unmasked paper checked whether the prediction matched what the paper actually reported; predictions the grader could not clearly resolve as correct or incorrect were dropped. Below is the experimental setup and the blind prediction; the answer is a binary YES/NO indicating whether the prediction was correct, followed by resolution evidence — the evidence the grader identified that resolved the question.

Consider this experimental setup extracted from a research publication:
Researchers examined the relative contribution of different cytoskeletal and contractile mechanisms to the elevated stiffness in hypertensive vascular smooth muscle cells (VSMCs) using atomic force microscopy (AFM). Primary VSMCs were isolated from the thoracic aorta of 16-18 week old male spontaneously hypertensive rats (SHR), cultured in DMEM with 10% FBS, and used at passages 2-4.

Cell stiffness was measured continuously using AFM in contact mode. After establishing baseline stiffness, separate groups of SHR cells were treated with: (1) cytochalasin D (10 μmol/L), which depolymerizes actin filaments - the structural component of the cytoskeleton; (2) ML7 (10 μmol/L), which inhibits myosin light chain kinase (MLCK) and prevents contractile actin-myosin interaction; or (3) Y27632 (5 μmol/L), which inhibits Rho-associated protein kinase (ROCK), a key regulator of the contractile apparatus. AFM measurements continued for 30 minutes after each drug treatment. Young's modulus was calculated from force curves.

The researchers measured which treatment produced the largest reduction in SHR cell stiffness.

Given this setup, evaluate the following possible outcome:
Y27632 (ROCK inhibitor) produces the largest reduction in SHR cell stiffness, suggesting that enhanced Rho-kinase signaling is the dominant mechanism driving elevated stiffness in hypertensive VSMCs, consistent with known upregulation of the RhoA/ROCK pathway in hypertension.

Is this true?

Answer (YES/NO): NO